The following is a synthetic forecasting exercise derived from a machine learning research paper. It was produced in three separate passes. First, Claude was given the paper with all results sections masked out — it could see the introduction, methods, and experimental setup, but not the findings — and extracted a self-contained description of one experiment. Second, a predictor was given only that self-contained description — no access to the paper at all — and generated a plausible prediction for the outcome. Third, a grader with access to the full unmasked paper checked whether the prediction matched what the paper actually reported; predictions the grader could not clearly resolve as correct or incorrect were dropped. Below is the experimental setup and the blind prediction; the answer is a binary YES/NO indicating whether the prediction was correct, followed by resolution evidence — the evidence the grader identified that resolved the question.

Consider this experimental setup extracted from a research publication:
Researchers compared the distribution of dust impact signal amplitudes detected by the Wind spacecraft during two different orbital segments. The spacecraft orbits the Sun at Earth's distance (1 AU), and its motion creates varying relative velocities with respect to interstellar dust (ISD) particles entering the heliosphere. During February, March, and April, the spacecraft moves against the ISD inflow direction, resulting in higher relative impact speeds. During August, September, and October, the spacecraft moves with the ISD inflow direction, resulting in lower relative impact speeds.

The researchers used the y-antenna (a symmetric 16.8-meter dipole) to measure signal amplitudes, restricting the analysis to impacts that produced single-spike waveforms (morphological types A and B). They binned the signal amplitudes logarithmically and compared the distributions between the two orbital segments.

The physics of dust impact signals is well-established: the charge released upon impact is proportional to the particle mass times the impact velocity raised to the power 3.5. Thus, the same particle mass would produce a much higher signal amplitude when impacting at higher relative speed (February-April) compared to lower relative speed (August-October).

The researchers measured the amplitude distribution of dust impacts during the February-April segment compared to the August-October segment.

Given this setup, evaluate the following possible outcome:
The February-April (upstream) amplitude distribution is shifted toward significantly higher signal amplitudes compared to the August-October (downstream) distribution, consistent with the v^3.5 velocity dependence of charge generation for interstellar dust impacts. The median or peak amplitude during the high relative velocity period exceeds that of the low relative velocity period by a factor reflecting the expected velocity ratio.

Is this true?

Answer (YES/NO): NO